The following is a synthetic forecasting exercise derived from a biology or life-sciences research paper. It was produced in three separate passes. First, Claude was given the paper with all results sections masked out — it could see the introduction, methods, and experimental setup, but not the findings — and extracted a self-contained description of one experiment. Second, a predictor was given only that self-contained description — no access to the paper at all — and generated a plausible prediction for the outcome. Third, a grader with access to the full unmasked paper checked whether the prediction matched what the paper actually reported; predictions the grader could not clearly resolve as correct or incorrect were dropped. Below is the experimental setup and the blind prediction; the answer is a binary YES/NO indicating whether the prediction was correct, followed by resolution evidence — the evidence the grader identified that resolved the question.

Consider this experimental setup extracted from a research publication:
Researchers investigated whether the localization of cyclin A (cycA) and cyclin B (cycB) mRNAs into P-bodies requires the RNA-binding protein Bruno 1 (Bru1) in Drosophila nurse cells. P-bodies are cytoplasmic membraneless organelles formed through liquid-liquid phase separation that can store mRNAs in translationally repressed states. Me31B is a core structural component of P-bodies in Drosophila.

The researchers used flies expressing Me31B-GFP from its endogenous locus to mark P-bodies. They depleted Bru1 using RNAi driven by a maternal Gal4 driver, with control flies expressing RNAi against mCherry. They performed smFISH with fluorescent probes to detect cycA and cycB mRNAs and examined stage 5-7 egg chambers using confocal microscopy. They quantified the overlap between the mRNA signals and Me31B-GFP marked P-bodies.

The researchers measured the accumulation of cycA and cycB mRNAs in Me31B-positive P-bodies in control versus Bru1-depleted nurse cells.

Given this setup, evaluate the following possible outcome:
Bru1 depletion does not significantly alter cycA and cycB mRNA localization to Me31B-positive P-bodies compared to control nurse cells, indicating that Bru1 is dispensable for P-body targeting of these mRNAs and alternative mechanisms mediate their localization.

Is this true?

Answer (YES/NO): NO